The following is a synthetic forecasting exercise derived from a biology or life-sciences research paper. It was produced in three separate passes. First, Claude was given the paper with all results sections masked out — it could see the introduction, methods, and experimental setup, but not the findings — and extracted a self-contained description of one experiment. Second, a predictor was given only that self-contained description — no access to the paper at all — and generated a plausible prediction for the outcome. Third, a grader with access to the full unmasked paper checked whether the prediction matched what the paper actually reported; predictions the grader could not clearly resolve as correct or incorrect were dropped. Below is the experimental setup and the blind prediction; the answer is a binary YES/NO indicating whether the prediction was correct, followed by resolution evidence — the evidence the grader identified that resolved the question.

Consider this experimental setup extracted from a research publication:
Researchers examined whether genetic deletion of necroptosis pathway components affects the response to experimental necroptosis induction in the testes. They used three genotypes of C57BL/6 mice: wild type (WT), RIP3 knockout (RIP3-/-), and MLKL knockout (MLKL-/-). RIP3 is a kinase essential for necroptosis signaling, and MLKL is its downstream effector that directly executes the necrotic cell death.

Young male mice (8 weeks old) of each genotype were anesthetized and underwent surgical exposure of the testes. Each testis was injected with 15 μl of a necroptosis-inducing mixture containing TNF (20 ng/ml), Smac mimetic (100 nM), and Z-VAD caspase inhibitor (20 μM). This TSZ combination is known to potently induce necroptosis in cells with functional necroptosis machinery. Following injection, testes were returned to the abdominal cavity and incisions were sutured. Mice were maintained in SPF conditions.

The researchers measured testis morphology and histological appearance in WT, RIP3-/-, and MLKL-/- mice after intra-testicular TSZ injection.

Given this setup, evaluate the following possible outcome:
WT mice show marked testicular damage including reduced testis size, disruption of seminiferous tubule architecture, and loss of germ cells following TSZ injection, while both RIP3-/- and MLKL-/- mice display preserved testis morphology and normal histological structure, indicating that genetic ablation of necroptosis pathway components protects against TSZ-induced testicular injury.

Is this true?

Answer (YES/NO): YES